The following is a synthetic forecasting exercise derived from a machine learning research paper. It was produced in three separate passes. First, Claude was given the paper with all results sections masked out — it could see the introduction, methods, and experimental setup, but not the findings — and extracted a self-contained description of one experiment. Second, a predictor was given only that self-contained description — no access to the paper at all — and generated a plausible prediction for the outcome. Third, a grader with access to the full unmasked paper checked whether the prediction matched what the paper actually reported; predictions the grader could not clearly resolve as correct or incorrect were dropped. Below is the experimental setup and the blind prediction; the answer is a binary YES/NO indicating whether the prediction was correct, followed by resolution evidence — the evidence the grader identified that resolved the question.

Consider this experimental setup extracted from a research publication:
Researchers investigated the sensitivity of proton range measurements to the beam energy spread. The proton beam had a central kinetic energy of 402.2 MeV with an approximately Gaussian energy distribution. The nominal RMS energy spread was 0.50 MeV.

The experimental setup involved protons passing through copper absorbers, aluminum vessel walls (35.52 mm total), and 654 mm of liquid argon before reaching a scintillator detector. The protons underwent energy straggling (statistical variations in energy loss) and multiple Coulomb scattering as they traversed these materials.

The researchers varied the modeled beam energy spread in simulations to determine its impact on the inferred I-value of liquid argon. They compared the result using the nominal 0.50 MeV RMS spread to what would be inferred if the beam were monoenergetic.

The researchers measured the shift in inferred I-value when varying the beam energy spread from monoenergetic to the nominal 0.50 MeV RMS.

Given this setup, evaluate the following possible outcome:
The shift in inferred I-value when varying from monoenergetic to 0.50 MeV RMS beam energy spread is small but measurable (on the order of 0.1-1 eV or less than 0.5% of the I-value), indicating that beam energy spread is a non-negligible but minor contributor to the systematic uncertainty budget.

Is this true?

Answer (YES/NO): NO